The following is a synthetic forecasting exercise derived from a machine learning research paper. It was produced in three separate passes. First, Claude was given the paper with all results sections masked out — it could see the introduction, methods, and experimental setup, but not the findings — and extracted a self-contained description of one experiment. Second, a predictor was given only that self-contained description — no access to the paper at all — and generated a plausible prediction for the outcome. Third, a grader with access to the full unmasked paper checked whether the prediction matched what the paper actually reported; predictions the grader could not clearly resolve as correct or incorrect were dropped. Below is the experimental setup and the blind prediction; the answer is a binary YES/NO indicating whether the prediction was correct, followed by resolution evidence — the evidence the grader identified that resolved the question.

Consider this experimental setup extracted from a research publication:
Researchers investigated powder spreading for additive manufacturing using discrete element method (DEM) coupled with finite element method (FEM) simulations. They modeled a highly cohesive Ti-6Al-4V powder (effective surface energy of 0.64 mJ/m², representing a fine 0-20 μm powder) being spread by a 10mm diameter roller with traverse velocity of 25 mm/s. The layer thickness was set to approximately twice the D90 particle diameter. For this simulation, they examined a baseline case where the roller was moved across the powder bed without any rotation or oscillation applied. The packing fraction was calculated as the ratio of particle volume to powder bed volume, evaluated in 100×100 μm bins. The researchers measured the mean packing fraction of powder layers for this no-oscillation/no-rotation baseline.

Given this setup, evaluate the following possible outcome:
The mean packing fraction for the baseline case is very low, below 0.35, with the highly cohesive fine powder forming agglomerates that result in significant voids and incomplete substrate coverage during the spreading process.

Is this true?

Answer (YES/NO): YES